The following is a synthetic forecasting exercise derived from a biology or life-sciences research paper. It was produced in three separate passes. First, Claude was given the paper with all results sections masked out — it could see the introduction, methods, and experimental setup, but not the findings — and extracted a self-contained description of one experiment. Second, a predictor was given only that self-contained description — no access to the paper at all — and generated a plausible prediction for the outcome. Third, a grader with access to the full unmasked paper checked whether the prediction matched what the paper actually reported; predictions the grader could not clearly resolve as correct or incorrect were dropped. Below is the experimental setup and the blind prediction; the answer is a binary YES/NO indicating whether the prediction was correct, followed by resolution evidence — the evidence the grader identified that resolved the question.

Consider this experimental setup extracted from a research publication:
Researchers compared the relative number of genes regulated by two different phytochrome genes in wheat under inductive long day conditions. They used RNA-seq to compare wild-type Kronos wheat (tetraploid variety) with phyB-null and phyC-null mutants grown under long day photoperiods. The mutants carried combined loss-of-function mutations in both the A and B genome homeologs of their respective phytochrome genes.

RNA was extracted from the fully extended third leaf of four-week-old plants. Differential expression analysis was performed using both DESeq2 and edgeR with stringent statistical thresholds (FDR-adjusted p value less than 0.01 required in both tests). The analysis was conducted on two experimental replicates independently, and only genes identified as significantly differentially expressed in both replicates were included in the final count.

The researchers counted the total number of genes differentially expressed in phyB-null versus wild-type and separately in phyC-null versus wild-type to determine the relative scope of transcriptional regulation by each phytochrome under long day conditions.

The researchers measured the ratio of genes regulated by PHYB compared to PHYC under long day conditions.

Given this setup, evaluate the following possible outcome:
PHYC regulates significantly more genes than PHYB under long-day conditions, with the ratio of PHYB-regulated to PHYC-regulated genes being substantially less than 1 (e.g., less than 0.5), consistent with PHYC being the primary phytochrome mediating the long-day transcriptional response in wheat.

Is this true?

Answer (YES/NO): NO